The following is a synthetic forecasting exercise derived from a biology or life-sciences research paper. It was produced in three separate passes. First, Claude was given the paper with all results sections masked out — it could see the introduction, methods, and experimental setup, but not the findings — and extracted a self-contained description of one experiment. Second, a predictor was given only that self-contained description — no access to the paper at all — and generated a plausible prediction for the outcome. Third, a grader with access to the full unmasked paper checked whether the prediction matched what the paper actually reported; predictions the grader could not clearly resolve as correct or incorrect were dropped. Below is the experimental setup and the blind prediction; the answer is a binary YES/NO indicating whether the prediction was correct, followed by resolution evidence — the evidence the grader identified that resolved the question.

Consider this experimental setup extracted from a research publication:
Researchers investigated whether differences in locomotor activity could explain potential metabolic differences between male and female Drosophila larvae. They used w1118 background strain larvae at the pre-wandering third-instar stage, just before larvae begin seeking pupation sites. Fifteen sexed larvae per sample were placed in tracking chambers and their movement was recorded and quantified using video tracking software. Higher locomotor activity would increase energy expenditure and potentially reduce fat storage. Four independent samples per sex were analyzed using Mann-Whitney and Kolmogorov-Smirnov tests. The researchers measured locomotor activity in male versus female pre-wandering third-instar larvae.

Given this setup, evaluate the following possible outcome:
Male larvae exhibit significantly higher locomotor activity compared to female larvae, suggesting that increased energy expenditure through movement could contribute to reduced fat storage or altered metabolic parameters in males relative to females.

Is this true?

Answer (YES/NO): NO